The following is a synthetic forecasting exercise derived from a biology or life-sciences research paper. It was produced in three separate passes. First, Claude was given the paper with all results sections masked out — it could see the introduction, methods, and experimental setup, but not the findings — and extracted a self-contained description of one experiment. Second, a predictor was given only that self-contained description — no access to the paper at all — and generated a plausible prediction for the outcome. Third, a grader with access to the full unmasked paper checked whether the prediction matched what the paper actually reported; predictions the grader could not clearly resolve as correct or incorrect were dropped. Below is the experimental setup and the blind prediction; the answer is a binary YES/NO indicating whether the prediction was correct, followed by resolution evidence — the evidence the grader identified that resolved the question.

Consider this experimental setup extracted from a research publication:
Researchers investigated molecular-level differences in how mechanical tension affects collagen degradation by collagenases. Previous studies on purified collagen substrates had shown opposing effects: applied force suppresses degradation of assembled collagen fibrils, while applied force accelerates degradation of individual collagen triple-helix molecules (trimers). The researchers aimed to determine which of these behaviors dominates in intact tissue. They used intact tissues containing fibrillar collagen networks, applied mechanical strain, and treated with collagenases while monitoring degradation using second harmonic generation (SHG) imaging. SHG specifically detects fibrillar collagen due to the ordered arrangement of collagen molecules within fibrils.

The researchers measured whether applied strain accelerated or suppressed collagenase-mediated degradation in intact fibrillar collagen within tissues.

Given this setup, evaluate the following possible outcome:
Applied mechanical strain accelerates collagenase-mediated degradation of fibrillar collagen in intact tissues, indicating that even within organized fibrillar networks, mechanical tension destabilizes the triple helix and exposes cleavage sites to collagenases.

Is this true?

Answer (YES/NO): NO